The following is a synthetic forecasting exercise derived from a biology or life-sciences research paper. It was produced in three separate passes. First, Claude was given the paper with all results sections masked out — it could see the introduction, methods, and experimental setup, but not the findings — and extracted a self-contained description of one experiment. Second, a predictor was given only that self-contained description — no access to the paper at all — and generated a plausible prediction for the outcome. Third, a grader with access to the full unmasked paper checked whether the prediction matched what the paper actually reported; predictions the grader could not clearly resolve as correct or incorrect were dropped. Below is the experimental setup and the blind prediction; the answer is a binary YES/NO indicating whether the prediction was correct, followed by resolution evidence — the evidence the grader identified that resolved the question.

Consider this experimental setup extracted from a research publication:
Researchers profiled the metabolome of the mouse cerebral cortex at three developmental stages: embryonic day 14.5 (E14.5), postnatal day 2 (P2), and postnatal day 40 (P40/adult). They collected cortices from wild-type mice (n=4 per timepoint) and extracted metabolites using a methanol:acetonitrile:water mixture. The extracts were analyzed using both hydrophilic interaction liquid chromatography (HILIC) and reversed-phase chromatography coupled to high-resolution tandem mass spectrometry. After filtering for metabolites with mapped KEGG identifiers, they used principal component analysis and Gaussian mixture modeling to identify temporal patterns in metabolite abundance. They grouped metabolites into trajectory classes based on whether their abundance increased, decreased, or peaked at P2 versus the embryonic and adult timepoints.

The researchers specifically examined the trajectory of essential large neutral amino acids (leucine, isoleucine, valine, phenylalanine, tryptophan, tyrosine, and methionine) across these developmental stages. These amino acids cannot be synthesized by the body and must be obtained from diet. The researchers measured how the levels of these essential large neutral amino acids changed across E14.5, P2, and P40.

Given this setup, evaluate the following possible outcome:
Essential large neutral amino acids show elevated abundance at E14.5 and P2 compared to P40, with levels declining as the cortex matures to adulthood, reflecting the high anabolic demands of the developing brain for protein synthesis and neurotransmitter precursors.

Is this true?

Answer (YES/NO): YES